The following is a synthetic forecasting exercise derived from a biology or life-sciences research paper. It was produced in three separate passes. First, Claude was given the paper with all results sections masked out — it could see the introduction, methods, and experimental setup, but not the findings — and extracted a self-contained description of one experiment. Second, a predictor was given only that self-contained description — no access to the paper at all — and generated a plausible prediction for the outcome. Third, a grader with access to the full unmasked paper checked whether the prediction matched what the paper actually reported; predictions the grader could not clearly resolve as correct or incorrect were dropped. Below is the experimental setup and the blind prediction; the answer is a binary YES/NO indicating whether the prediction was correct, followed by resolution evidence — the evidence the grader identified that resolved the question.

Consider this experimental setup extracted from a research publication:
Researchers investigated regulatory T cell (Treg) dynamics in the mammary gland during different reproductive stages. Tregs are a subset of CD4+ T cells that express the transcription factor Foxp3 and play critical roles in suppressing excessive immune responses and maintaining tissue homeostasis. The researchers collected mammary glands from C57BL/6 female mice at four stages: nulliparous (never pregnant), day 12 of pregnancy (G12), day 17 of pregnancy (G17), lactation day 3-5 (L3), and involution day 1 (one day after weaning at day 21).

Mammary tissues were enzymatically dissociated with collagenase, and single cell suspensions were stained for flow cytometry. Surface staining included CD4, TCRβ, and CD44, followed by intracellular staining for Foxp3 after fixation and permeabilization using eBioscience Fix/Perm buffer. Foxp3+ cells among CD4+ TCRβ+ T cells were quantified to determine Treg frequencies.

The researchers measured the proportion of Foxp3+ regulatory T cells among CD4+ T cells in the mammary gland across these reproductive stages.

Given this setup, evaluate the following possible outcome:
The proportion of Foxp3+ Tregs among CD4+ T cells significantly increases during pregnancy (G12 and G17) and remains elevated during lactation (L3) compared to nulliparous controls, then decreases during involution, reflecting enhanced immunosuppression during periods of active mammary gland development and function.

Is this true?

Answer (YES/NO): NO